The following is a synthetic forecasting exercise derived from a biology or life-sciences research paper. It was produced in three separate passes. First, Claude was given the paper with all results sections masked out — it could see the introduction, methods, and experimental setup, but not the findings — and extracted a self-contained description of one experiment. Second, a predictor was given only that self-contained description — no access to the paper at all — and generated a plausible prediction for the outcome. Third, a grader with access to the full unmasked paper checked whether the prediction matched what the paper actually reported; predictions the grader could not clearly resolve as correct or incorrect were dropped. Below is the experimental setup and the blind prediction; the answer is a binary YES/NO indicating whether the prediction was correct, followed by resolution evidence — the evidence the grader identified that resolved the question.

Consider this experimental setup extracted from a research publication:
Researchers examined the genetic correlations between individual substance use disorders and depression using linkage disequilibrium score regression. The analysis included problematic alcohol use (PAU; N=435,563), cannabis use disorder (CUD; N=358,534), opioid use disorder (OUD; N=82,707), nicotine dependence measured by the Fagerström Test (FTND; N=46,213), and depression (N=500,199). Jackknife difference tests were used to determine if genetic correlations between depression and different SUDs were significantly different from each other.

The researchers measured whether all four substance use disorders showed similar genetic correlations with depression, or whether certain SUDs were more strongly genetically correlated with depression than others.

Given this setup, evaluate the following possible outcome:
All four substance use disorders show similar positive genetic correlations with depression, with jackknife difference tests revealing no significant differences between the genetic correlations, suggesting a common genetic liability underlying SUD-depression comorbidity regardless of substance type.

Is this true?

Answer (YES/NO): NO